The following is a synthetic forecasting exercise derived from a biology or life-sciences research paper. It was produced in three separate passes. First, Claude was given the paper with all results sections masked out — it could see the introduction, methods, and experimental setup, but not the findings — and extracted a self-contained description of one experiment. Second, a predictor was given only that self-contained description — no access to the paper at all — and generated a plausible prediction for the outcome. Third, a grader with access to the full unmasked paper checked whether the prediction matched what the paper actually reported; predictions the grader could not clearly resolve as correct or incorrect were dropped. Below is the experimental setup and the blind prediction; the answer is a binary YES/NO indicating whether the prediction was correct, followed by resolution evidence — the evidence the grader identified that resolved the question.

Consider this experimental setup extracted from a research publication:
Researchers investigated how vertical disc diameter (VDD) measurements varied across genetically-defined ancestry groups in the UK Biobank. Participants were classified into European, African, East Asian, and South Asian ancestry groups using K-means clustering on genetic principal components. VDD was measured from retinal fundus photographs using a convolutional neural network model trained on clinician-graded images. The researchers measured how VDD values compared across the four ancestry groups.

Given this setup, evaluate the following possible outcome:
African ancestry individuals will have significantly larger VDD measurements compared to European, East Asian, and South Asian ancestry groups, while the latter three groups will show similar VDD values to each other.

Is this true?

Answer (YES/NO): YES